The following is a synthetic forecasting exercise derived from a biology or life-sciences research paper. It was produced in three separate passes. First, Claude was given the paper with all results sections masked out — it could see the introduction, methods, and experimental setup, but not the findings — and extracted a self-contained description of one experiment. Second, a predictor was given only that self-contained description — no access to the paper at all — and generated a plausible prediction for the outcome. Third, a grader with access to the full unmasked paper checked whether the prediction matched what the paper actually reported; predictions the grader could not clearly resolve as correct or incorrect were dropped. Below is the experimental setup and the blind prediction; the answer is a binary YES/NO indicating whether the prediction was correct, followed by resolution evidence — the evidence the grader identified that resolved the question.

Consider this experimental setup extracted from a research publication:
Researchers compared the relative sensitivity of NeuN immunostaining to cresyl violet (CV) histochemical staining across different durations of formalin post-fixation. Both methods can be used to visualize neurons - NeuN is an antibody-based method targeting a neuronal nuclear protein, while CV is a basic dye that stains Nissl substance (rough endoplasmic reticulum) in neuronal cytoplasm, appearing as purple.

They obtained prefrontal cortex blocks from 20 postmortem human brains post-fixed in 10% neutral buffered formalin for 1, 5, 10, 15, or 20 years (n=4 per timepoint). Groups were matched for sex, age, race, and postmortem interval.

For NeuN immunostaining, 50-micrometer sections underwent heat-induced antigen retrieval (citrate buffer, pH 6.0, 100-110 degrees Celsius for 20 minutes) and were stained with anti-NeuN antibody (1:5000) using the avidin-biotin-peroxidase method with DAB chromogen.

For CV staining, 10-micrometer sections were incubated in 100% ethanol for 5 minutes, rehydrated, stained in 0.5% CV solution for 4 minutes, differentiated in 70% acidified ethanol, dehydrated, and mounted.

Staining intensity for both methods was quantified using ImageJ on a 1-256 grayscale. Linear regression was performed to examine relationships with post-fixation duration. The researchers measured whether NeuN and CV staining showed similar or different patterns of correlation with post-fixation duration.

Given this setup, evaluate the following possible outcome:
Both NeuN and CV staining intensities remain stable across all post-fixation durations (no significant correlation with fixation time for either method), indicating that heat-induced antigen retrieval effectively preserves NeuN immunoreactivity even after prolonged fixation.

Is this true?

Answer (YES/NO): NO